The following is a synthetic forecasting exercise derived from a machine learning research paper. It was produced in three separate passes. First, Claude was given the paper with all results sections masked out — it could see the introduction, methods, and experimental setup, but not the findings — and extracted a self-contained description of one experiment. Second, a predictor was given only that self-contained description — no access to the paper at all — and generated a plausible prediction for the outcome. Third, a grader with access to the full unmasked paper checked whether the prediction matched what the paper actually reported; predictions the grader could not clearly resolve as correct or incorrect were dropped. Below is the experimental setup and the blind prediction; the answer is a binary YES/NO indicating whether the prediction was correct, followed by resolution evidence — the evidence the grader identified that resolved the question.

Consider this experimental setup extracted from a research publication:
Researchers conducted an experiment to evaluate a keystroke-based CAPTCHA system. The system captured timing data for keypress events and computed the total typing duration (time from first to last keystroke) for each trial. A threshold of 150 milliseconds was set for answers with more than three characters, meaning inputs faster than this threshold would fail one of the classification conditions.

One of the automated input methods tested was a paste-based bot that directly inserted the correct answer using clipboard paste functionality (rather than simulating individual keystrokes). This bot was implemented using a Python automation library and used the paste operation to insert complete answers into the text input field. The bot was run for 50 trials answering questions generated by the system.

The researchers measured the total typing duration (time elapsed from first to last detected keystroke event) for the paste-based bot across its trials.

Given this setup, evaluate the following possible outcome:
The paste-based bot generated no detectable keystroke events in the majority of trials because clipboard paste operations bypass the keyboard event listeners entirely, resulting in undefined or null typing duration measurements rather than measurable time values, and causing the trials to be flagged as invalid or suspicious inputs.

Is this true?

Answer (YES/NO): NO